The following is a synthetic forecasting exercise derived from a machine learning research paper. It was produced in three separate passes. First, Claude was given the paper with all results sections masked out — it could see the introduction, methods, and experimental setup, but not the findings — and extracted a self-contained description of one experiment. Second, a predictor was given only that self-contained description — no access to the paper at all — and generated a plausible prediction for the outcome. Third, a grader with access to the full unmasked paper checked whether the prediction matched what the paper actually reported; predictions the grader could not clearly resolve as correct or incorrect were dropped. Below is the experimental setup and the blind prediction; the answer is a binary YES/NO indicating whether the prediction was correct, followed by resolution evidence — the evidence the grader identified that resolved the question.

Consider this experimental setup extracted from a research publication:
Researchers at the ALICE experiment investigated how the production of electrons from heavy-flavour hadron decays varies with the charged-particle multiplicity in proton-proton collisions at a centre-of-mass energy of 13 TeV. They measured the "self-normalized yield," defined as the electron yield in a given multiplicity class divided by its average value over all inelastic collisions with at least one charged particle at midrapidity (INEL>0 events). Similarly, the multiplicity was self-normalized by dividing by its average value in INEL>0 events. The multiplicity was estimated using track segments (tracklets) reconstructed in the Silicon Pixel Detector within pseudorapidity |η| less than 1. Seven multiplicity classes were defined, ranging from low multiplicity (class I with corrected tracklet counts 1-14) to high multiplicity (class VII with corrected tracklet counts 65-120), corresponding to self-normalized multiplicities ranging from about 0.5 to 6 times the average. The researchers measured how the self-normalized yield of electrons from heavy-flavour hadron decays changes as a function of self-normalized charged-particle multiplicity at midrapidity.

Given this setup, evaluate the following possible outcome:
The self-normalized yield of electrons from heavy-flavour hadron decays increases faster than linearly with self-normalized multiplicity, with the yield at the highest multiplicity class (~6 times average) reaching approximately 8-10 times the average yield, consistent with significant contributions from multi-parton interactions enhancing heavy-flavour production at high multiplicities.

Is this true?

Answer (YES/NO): NO